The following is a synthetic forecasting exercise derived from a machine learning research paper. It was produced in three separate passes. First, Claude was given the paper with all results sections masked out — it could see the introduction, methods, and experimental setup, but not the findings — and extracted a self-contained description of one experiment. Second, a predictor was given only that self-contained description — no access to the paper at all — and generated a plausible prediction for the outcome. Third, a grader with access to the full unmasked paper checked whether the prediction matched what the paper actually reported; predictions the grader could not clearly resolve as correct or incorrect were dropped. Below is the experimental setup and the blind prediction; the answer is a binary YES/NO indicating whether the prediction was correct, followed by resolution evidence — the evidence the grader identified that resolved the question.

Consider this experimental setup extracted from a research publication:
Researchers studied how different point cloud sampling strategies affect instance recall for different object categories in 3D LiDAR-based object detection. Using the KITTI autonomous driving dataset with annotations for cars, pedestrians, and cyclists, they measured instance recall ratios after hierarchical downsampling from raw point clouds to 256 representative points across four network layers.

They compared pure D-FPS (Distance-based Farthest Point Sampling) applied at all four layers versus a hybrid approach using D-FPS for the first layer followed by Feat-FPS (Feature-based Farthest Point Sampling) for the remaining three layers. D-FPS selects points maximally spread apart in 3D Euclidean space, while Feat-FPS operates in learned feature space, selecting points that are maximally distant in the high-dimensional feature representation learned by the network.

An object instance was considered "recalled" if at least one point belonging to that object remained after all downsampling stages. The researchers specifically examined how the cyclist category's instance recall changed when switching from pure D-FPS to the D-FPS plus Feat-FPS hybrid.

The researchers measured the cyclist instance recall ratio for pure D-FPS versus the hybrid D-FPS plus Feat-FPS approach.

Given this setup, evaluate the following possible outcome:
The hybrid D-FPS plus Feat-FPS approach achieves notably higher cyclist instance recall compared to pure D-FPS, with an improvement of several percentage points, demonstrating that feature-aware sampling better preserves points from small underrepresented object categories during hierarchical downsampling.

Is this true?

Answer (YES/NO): YES